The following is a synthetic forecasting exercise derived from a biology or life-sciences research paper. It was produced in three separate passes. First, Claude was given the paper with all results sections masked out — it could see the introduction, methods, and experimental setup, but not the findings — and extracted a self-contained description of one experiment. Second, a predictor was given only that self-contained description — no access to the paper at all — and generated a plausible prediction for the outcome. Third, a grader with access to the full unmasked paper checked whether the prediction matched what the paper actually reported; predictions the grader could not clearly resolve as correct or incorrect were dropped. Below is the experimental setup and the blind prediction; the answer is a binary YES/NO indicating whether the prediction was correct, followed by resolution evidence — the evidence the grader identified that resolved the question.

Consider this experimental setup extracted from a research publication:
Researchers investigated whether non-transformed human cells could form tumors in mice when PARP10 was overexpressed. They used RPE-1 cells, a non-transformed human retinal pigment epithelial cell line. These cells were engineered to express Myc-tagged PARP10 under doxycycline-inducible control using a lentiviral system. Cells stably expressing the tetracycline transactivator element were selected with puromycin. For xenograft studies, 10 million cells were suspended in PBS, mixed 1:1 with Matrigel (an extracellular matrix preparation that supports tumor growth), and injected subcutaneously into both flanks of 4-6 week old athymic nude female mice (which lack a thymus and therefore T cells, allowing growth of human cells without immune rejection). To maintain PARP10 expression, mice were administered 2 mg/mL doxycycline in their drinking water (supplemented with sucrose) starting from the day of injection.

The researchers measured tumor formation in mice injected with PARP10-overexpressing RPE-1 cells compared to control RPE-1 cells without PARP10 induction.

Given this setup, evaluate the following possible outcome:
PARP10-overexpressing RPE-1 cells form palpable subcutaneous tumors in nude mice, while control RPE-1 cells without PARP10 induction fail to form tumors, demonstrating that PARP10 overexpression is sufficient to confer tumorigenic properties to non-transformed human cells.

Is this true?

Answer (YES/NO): YES